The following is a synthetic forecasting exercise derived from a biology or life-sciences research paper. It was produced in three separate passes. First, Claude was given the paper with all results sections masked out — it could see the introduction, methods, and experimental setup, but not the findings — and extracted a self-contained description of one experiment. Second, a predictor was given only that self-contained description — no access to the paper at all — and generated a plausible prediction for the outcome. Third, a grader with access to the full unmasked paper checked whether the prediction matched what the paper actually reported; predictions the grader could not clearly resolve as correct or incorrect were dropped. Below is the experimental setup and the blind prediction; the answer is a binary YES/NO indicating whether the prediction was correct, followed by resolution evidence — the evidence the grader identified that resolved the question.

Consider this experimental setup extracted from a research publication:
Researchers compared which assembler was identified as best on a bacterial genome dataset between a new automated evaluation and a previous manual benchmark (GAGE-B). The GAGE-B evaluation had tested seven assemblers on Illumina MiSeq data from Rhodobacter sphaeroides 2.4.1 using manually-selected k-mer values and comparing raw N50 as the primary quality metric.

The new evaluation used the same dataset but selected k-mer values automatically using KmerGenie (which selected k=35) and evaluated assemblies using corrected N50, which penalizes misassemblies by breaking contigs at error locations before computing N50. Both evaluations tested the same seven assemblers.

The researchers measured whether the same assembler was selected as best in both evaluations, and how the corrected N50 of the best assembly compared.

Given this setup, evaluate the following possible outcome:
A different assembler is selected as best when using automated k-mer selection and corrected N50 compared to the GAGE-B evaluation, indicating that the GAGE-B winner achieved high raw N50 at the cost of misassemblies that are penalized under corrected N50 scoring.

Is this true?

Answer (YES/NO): NO